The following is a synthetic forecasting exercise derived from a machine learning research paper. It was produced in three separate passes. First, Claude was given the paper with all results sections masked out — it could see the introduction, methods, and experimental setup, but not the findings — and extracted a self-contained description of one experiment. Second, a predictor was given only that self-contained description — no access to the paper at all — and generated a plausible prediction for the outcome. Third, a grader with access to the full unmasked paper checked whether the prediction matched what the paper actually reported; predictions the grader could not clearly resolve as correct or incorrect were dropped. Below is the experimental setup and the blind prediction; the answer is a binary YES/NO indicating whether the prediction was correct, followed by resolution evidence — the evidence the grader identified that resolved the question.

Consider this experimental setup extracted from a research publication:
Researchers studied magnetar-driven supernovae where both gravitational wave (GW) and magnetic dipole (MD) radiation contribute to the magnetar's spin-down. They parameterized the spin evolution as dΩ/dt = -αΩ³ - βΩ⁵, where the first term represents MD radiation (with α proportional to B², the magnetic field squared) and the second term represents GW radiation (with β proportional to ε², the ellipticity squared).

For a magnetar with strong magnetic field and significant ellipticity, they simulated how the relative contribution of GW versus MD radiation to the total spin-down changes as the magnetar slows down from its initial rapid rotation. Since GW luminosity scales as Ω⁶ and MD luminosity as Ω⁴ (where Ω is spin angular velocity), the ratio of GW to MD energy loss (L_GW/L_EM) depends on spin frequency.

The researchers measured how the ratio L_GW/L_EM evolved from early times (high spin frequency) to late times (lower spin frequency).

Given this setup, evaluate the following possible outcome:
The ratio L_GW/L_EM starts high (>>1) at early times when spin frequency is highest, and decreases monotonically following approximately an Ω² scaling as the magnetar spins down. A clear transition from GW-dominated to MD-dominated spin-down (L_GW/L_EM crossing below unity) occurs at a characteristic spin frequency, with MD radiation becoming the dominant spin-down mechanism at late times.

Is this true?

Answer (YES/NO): YES